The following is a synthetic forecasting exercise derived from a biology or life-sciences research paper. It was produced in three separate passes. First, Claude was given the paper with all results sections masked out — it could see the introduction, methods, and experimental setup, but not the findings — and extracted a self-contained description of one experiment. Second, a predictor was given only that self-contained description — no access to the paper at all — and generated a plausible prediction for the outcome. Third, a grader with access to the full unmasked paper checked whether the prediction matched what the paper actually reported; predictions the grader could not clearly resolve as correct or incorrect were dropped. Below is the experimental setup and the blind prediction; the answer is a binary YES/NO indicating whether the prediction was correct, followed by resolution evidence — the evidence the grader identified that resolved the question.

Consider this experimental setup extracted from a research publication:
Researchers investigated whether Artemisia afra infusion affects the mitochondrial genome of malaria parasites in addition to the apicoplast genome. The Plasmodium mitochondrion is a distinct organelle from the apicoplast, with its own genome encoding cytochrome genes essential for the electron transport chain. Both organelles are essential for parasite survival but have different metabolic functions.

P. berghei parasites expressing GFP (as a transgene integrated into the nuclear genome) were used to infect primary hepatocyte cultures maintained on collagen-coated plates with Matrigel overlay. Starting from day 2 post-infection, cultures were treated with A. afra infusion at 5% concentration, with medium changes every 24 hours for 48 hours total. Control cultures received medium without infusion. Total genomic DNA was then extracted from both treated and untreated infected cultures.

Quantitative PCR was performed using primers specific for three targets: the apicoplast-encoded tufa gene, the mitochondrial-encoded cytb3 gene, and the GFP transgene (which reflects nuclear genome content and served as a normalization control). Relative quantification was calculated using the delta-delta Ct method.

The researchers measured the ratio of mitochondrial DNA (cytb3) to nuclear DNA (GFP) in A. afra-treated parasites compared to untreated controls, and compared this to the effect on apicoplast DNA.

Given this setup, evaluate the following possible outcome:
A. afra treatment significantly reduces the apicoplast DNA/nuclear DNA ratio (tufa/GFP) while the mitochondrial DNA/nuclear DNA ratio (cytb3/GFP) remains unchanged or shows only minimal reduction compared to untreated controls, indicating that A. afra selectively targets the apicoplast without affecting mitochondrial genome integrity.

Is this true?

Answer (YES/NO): NO